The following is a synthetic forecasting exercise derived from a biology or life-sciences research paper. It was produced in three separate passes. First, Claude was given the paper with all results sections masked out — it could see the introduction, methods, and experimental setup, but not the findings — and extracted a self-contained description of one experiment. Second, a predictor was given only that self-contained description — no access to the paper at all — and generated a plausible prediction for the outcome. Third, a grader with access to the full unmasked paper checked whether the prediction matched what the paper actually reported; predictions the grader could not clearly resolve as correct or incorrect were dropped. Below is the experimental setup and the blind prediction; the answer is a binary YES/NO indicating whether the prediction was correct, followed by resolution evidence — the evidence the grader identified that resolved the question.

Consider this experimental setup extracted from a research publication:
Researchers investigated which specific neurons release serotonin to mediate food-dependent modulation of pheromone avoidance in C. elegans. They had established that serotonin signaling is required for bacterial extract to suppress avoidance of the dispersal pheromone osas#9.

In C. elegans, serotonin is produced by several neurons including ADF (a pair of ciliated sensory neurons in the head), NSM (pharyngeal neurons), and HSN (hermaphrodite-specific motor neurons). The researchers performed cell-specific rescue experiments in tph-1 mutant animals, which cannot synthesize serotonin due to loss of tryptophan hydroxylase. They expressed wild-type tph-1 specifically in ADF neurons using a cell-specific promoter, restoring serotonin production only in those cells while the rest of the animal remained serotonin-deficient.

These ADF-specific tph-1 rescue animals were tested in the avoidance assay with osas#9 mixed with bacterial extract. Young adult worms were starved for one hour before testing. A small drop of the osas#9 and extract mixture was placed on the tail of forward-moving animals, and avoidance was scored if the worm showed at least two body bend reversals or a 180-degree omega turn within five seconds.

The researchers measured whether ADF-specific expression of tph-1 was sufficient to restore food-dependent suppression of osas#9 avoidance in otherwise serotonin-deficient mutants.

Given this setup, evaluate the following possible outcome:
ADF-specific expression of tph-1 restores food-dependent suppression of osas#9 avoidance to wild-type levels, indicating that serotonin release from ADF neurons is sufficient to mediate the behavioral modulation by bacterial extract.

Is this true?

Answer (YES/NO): YES